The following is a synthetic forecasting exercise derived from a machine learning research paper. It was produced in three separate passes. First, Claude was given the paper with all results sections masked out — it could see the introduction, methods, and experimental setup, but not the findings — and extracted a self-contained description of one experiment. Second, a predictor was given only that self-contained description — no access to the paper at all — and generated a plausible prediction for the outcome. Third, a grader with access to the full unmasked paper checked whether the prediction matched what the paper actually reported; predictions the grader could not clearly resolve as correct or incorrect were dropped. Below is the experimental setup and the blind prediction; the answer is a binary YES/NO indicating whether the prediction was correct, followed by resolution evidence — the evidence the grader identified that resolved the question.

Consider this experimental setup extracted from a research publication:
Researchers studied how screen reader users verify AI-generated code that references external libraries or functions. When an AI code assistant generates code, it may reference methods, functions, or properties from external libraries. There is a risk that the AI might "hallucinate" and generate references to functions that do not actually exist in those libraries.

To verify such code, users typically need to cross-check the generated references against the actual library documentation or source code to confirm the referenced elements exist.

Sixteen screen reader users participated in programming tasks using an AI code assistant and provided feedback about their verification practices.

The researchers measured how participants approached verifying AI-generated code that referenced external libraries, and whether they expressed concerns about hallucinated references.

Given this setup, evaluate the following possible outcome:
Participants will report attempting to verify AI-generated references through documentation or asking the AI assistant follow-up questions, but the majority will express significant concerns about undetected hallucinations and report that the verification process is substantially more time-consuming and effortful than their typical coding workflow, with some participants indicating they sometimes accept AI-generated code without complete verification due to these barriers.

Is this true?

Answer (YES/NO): NO